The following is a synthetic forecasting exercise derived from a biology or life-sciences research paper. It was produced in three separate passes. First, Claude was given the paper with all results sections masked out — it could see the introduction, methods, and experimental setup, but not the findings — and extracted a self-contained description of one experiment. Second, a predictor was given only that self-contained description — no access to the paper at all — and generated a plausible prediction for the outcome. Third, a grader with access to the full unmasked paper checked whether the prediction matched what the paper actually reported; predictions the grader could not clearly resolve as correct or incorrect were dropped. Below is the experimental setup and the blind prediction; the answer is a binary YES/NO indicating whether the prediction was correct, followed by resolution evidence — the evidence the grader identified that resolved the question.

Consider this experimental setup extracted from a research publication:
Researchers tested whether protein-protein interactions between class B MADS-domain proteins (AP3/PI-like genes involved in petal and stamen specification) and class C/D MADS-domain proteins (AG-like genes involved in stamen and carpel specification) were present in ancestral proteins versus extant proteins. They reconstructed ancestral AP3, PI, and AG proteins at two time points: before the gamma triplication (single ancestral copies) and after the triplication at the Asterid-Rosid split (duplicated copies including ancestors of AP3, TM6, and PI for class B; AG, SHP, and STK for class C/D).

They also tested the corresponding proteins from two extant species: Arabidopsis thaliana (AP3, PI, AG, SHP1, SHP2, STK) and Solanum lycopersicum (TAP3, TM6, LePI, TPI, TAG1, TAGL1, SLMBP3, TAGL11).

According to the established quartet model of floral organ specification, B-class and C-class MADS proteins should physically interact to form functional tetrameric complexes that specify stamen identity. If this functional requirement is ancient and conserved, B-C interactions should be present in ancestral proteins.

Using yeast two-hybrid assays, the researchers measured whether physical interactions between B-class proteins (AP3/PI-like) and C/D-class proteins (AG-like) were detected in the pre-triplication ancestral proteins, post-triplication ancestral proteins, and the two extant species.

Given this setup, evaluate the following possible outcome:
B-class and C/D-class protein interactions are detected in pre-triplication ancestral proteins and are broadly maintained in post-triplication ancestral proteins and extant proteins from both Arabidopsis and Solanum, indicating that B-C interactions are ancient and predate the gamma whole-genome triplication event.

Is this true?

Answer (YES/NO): NO